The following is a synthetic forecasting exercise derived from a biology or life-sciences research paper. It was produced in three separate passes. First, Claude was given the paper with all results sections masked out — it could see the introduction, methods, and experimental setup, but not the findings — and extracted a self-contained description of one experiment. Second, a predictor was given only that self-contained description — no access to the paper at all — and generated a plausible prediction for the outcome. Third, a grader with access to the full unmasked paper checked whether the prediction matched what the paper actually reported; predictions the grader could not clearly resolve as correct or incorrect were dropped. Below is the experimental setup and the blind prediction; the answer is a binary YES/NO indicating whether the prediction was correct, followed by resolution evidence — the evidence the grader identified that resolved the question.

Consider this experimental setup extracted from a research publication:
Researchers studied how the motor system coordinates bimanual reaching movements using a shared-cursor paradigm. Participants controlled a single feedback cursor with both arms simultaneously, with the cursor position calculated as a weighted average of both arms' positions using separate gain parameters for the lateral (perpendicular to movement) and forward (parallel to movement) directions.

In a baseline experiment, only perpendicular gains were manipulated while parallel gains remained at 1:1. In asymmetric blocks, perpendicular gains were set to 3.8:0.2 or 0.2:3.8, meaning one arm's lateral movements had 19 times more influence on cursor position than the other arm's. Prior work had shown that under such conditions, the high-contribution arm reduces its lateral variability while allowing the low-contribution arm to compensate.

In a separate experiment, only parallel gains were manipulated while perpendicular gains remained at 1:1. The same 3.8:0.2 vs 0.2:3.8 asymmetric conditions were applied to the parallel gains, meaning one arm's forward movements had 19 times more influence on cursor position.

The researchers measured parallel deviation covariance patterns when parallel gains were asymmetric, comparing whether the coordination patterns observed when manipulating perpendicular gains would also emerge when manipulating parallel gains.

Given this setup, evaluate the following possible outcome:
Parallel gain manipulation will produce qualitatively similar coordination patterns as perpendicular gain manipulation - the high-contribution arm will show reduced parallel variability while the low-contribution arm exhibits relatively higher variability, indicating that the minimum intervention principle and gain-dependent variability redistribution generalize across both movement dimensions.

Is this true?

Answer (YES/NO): YES